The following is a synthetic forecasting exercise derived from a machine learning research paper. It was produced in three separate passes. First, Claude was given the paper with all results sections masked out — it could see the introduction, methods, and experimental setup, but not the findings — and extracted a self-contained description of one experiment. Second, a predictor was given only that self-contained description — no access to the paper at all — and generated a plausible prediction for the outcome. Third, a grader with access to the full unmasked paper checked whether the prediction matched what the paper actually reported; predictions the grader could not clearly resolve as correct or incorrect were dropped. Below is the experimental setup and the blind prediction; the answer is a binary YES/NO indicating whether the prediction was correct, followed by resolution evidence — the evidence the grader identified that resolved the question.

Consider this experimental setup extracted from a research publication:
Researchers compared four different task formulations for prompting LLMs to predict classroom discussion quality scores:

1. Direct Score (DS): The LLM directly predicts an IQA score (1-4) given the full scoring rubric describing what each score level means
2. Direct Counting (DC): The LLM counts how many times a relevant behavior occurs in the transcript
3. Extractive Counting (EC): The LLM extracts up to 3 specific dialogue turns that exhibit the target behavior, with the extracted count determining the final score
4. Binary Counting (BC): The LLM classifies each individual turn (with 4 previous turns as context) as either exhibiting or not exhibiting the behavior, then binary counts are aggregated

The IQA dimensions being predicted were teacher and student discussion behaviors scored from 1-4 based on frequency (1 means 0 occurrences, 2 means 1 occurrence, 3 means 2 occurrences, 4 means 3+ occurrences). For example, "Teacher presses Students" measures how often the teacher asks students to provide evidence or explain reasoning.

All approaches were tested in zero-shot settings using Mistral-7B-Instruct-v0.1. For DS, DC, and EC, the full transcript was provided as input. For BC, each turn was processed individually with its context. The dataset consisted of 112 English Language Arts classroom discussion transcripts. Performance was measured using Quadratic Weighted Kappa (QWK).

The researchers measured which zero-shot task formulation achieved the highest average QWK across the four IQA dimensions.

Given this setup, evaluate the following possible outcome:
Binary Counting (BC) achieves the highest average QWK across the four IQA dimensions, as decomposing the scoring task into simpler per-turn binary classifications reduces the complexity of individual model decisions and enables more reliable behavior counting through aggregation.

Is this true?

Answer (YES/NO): YES